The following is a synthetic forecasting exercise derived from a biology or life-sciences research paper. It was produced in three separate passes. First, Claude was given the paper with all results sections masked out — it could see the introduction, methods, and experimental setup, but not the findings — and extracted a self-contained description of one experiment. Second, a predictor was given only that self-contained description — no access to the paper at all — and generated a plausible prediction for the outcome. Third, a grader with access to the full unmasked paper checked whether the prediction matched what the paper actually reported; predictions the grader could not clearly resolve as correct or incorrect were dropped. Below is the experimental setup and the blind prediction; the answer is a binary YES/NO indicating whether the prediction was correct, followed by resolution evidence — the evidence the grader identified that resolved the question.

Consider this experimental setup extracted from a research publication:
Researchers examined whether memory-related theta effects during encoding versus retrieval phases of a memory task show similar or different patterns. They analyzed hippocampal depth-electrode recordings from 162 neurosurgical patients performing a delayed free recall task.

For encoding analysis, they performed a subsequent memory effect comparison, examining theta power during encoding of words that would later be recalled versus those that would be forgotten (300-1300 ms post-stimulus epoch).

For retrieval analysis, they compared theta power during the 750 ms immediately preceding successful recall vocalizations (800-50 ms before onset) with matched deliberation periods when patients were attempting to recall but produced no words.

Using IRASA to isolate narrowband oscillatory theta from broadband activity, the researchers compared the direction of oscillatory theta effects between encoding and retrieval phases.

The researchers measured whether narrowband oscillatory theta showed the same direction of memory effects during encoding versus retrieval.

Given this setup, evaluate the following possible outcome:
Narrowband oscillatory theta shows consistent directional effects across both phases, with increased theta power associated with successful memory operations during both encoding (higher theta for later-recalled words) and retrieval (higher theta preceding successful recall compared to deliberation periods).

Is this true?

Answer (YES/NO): YES